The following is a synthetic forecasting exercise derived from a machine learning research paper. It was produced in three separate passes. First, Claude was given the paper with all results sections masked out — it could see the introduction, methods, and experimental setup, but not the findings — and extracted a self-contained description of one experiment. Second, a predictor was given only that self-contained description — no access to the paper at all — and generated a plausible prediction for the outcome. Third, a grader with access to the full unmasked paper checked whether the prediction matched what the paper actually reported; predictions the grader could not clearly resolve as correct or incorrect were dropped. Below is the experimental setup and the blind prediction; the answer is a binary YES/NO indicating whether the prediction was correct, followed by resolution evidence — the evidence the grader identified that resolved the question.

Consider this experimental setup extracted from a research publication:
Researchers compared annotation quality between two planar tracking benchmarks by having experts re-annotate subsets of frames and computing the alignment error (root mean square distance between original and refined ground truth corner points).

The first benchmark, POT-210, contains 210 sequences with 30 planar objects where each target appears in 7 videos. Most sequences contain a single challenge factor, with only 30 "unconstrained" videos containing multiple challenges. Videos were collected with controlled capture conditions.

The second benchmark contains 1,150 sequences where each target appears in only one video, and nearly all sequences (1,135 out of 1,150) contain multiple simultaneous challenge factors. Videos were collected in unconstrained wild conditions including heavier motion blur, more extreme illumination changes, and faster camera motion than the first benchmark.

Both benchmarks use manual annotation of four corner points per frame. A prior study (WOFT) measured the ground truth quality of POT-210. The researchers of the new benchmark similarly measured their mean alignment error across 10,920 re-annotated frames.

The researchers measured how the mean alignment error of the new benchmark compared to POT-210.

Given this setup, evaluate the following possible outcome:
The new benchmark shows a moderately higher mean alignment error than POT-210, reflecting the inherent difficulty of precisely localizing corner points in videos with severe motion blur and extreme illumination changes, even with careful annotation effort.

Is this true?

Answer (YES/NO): NO